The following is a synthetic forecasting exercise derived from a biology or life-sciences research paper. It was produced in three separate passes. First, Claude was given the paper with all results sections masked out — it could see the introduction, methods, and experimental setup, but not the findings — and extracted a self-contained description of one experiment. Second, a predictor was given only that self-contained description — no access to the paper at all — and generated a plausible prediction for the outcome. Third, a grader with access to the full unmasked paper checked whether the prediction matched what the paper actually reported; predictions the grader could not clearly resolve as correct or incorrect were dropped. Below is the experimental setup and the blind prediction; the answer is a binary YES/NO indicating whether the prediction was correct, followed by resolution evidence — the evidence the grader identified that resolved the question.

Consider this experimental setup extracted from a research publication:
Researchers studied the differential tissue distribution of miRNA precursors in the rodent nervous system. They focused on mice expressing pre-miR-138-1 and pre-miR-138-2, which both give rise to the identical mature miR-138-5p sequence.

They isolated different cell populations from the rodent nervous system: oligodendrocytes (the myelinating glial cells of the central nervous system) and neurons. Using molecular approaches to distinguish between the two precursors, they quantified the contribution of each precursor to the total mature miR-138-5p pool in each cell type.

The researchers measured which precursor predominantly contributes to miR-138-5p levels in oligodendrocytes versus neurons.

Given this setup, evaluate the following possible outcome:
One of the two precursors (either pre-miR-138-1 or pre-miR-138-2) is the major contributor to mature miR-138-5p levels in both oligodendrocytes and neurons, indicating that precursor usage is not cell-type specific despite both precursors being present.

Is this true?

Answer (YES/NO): NO